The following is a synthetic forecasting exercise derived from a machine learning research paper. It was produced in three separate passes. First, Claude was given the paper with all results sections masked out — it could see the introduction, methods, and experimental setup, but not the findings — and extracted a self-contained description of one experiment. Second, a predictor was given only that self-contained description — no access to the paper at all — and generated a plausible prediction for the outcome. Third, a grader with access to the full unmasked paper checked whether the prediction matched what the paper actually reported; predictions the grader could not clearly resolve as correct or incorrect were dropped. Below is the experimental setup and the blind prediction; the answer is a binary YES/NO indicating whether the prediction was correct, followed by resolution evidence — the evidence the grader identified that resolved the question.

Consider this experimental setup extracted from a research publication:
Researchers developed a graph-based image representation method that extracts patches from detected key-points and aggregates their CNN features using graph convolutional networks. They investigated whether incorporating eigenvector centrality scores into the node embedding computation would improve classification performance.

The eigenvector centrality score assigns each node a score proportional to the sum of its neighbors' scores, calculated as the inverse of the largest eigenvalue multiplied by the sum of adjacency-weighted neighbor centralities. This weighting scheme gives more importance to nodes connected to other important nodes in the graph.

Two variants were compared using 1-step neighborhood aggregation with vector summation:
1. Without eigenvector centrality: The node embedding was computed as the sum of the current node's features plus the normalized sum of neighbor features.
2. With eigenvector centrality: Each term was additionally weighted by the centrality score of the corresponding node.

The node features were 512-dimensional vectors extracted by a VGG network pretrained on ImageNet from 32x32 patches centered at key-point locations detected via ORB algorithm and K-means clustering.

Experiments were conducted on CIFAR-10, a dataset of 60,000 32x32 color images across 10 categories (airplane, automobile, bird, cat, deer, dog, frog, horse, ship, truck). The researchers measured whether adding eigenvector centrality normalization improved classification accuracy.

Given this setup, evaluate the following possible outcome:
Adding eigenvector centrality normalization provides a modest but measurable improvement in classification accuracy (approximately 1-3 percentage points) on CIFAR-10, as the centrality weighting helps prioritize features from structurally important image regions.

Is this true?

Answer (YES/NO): NO